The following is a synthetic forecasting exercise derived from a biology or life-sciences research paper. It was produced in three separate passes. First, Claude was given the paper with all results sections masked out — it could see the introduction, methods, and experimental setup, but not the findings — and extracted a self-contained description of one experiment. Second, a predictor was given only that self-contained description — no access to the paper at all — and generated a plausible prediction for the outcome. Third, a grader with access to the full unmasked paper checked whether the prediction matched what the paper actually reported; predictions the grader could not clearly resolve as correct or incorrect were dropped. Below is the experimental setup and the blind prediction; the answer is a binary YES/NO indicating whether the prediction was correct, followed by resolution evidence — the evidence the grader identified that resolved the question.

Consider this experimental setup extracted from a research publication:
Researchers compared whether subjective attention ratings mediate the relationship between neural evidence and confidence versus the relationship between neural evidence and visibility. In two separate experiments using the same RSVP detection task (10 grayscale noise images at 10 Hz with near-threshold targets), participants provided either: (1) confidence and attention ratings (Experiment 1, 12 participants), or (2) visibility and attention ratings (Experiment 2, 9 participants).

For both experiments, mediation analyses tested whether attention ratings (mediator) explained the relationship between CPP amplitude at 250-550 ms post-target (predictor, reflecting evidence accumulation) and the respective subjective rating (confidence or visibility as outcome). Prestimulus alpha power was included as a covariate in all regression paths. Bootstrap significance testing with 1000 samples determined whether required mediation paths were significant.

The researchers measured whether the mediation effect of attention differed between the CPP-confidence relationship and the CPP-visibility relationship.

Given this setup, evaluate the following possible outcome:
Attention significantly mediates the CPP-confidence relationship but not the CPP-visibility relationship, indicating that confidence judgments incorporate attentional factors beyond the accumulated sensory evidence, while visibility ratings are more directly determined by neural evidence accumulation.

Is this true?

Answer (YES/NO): YES